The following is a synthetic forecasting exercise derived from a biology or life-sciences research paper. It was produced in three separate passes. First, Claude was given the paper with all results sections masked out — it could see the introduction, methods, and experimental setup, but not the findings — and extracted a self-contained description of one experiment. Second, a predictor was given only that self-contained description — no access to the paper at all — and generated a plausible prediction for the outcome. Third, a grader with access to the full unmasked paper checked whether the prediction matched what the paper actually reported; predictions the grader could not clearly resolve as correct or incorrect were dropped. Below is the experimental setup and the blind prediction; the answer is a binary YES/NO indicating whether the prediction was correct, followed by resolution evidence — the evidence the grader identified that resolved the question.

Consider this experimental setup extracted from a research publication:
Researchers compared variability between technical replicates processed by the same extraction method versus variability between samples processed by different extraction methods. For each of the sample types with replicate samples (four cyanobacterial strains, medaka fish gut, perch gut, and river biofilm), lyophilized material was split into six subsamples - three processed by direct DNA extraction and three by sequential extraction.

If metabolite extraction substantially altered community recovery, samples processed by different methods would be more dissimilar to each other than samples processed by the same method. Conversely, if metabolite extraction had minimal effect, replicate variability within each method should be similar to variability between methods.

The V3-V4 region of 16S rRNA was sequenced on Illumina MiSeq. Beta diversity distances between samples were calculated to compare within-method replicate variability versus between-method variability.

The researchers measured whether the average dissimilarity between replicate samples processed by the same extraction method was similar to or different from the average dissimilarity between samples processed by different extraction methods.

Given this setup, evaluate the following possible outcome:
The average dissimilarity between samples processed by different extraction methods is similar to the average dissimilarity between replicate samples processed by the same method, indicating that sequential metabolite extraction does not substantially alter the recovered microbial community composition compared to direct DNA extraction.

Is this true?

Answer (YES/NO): YES